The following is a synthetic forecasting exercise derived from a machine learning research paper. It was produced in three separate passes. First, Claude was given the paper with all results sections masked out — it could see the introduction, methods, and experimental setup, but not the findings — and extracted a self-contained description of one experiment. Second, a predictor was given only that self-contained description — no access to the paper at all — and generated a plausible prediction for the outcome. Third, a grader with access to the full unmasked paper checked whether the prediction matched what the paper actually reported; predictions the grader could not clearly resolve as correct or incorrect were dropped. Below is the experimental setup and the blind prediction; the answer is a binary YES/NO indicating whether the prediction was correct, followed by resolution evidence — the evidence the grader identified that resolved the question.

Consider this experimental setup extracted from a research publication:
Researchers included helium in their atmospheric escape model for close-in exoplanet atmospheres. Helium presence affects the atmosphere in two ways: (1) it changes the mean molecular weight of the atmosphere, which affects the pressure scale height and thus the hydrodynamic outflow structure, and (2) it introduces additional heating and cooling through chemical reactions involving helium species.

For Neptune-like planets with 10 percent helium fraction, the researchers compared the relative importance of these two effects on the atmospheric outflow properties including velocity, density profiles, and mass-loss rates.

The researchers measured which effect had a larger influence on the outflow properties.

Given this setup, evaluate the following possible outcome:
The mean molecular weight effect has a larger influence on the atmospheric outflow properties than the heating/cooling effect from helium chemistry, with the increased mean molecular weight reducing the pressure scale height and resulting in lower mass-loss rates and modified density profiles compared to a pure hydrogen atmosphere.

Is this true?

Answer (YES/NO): YES